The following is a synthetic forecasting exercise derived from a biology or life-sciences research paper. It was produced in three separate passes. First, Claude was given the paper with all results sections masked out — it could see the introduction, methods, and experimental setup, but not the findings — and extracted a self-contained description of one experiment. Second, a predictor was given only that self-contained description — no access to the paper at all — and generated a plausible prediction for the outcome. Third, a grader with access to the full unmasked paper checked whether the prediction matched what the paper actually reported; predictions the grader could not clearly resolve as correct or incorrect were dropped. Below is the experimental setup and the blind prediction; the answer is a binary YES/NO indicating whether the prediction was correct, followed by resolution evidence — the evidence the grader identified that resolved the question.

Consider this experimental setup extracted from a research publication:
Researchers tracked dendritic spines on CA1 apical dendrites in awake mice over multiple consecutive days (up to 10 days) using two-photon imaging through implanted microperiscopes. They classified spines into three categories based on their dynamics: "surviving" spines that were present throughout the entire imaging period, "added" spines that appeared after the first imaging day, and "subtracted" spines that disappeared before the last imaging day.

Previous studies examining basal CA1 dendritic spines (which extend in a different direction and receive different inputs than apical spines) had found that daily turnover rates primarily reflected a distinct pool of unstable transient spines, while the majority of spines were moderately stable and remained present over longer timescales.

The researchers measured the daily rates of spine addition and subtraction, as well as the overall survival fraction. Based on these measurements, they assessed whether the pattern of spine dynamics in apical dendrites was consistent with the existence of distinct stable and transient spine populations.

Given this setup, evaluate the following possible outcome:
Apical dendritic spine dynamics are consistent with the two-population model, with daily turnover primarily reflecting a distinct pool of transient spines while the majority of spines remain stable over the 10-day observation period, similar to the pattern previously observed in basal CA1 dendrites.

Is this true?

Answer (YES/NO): YES